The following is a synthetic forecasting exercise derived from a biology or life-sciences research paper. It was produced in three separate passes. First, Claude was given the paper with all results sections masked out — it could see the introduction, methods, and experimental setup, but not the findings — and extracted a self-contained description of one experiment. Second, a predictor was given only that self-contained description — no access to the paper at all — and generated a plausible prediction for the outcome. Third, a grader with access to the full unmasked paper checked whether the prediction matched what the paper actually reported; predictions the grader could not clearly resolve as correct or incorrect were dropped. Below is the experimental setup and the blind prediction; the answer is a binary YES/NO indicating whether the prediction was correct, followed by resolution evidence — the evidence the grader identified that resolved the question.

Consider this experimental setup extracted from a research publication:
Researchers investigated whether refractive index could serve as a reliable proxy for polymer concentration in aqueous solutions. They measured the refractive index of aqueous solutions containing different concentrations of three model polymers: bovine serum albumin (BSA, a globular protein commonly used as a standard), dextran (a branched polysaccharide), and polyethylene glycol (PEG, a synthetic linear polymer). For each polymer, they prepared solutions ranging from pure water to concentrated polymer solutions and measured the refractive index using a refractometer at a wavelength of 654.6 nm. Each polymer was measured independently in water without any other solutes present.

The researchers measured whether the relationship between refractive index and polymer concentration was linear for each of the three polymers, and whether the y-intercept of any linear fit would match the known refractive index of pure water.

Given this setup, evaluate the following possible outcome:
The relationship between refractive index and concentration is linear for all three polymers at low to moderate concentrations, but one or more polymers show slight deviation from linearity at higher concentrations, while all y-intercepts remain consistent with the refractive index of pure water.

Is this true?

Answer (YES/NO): NO